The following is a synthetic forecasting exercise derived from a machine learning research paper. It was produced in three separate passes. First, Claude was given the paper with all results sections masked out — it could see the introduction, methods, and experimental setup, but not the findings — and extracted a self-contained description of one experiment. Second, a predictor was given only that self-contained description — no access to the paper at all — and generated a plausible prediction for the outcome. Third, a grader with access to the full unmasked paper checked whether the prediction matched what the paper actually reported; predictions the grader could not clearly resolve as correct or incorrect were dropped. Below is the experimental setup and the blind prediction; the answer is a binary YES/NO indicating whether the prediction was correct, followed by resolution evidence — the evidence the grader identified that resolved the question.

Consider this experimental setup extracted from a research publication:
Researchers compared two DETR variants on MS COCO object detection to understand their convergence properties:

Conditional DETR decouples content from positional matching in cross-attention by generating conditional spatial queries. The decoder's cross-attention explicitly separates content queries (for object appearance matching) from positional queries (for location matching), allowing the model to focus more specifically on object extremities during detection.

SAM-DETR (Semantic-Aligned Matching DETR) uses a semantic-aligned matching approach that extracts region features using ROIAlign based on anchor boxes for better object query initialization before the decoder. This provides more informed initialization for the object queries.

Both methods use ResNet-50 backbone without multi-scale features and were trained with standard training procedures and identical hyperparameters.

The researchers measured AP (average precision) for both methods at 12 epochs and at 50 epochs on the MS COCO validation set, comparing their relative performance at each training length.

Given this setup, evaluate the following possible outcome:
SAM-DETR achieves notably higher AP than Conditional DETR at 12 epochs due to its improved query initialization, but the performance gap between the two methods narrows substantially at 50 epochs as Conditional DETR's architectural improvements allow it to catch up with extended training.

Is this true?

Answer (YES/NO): NO